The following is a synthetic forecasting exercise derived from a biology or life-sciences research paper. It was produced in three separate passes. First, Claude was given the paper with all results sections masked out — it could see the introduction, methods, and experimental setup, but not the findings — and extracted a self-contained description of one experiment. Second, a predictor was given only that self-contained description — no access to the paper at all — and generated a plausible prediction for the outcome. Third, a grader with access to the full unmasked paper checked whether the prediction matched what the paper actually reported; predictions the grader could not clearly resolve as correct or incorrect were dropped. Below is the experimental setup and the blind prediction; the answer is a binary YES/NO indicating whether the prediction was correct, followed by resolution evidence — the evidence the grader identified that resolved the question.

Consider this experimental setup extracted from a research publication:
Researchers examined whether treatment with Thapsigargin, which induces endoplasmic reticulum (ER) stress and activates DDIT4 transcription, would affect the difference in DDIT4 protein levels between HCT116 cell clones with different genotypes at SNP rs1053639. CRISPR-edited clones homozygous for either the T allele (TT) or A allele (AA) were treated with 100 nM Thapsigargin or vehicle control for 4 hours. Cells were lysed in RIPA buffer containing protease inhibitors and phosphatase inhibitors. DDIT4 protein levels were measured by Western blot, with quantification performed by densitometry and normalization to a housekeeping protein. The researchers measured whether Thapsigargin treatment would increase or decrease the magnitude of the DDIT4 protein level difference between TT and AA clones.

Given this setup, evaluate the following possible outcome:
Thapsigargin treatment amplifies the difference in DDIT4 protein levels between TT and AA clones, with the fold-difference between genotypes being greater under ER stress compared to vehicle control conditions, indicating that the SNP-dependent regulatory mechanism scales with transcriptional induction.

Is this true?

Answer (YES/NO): YES